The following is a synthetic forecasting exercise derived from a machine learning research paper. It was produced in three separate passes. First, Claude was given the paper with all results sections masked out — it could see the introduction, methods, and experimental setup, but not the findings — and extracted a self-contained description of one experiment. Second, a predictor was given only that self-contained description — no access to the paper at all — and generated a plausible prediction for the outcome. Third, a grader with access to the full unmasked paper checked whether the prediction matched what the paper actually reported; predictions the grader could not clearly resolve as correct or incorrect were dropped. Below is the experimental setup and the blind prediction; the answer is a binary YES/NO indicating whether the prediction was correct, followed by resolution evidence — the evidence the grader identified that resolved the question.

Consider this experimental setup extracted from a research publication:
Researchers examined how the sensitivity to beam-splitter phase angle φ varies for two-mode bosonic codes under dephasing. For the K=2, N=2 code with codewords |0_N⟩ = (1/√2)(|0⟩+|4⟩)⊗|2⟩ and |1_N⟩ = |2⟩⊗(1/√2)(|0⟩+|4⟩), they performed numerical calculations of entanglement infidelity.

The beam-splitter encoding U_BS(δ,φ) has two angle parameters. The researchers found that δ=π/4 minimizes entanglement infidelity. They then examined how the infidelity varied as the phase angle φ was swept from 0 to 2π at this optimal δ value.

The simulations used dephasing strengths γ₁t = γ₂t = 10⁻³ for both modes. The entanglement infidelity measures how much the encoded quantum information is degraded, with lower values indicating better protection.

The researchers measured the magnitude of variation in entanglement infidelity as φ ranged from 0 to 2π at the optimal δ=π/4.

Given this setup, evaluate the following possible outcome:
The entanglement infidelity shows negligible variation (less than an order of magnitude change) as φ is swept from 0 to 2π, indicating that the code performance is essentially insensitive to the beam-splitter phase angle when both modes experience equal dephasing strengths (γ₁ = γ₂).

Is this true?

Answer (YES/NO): YES